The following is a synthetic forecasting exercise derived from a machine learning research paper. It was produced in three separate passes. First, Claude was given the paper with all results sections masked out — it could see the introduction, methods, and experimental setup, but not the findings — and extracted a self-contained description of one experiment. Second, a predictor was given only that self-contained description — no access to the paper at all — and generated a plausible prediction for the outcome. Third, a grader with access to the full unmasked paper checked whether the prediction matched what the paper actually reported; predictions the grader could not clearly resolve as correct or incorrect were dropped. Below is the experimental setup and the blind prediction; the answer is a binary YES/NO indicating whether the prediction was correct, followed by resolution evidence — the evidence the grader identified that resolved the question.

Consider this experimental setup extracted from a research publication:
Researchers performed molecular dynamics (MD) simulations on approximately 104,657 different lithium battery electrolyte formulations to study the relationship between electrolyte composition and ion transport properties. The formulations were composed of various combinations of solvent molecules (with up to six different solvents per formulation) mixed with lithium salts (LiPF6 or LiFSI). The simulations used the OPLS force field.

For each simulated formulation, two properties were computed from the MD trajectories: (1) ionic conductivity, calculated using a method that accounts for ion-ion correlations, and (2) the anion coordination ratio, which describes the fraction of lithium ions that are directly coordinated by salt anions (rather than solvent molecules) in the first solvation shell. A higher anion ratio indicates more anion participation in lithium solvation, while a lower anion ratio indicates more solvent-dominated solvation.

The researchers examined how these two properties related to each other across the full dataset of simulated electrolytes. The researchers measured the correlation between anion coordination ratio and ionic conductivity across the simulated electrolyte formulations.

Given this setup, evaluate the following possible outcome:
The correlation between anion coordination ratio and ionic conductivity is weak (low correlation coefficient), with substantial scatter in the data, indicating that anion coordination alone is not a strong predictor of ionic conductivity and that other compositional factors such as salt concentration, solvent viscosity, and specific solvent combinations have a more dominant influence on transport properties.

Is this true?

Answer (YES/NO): NO